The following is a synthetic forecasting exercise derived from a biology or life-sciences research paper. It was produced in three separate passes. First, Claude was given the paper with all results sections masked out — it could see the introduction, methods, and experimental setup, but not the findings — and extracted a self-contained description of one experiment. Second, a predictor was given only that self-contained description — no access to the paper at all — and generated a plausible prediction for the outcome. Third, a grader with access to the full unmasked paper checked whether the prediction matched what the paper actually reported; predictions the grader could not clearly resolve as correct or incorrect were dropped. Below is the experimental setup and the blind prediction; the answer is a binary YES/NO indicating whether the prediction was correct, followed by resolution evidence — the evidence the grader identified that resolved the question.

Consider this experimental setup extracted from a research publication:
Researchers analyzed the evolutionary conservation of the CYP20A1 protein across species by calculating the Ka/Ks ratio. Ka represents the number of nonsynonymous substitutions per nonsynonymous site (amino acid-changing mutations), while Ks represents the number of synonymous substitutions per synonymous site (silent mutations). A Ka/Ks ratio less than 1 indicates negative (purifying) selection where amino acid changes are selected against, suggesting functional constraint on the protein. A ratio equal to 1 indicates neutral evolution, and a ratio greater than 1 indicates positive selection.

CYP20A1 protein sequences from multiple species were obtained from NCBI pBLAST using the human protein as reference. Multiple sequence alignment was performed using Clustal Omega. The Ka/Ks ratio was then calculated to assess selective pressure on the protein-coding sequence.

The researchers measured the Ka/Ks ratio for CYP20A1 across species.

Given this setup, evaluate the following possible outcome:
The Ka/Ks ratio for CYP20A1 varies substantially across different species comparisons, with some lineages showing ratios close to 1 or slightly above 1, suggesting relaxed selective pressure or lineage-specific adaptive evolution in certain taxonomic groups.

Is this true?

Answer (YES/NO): NO